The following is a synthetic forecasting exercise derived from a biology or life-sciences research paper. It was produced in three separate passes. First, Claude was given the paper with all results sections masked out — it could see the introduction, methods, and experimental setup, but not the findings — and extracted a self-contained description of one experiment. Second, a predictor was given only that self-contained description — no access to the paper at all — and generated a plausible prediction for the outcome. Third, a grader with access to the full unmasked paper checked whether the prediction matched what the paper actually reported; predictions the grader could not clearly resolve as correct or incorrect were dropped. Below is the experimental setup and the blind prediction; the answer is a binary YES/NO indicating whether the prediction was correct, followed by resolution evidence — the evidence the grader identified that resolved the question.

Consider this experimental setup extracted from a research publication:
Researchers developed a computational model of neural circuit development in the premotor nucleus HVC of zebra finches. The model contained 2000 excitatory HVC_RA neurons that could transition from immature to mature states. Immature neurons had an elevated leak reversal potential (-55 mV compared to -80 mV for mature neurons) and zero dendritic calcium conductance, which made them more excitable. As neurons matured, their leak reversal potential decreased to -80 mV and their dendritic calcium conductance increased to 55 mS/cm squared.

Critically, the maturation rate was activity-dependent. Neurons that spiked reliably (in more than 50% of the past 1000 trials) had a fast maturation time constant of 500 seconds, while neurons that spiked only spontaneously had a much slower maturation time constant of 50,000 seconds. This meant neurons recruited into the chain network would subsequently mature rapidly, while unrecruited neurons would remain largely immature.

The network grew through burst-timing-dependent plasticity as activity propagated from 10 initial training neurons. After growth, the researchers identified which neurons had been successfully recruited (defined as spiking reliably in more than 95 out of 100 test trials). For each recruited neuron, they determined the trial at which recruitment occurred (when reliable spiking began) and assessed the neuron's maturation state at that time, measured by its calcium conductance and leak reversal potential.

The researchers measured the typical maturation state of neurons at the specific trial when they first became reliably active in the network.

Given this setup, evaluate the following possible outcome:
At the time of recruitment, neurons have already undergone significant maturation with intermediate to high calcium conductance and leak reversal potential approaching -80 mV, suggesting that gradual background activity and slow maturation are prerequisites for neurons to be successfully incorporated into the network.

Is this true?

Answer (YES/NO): NO